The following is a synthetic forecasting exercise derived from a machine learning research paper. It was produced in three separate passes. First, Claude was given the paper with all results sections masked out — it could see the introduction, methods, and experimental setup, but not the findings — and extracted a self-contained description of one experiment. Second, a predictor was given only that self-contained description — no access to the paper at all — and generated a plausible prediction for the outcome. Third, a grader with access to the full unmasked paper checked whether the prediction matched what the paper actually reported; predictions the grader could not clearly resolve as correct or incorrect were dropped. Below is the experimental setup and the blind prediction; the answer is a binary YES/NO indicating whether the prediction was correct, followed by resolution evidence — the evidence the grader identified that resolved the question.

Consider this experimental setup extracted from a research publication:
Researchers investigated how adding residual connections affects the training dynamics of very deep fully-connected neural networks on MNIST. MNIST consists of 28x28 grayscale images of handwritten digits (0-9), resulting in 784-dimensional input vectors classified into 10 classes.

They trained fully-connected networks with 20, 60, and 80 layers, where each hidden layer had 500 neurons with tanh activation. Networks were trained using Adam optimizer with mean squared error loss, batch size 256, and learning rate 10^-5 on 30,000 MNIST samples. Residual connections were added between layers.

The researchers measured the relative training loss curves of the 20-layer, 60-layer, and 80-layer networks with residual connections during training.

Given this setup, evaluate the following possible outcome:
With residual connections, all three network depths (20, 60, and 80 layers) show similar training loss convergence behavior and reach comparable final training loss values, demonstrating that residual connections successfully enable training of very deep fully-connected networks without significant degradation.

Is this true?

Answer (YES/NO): YES